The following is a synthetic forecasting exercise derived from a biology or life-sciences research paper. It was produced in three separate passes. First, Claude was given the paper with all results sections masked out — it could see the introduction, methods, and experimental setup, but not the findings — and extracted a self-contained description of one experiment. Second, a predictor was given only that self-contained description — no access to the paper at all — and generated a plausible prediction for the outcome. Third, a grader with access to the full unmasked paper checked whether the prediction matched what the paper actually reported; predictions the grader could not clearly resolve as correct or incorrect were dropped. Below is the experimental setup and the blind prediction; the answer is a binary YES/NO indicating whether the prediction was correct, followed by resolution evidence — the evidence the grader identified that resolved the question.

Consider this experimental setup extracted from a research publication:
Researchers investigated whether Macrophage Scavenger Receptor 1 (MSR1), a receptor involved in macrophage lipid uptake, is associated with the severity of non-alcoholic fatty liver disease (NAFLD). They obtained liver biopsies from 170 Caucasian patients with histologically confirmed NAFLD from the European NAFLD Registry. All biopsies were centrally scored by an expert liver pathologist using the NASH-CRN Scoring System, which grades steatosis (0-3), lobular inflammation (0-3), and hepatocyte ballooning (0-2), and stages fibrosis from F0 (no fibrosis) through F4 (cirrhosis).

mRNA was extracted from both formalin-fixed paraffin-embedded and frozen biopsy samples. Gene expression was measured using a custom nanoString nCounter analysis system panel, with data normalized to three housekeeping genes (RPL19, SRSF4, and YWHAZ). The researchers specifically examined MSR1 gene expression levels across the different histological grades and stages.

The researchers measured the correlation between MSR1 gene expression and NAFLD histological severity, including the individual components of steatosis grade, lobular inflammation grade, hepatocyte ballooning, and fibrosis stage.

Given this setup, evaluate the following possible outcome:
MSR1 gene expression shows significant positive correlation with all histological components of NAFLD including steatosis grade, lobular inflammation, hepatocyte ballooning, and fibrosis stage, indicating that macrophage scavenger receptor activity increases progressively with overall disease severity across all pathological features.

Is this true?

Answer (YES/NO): NO